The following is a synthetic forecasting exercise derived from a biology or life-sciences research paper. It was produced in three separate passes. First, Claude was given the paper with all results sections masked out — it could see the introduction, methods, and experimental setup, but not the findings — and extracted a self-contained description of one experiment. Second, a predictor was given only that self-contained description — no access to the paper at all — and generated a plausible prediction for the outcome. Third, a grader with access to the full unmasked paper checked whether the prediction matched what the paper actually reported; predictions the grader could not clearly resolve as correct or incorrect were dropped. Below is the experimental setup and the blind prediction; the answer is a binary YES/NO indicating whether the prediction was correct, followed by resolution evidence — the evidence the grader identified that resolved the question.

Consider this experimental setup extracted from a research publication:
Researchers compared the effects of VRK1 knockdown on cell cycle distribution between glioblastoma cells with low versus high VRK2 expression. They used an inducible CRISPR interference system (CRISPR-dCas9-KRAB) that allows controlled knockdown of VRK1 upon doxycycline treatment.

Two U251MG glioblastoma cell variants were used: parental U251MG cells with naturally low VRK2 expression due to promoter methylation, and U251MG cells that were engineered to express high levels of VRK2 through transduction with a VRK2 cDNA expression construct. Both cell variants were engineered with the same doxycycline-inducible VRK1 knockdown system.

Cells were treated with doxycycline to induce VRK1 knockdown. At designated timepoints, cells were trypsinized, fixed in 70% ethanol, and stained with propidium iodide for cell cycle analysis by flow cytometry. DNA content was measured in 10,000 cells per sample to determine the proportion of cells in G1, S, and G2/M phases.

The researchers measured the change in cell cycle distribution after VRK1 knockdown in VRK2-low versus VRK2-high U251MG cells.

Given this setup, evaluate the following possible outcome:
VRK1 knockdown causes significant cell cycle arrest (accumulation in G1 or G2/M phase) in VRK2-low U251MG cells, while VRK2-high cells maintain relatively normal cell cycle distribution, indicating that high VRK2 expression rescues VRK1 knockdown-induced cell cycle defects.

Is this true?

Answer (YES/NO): YES